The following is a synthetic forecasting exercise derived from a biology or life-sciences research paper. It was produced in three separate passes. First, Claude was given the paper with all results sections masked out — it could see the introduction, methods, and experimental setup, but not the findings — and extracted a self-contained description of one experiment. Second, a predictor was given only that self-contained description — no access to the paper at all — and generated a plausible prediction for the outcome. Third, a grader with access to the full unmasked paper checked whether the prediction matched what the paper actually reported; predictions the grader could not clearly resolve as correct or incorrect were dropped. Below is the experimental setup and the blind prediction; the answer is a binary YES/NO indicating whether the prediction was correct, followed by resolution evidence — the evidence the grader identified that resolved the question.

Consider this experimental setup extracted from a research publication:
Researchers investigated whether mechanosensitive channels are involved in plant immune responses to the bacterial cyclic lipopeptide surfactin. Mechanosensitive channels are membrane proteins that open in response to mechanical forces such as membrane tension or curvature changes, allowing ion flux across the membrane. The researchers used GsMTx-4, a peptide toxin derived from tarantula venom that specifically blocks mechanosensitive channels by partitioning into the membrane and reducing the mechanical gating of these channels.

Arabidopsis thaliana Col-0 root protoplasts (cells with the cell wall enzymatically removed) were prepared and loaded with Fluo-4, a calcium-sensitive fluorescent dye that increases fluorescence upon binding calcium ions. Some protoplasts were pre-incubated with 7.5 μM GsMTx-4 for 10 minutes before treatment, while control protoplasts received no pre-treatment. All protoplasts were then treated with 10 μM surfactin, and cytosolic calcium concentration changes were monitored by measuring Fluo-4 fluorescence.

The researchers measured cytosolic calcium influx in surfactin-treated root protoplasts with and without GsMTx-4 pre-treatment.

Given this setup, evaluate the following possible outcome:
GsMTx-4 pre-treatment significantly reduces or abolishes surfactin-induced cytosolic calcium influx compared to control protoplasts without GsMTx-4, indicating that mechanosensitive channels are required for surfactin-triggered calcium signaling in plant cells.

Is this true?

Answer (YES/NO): YES